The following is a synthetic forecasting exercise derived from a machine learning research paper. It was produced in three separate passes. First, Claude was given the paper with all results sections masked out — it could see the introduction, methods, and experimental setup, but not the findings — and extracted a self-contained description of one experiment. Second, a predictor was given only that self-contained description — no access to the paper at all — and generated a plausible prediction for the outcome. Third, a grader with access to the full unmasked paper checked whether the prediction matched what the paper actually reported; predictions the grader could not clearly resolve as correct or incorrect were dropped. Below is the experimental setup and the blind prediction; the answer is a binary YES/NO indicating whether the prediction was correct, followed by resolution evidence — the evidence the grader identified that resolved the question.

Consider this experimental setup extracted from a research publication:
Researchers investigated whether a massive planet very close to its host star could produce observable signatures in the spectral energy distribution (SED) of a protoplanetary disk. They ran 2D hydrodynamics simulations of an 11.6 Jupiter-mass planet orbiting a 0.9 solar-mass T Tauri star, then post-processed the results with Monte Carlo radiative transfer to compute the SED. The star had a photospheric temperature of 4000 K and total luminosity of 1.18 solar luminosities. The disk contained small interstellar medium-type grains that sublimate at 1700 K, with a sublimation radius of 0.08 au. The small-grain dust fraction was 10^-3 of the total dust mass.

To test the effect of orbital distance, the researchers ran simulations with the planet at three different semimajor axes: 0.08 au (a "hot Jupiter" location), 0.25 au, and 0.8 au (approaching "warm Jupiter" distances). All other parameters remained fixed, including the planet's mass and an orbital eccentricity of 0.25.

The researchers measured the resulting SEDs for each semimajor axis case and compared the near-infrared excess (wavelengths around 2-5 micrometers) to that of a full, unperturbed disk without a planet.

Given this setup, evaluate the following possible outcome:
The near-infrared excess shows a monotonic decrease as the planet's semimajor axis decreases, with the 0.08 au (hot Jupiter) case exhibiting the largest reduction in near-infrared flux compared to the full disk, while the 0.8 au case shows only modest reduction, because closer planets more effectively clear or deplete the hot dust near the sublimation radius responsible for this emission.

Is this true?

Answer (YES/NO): NO